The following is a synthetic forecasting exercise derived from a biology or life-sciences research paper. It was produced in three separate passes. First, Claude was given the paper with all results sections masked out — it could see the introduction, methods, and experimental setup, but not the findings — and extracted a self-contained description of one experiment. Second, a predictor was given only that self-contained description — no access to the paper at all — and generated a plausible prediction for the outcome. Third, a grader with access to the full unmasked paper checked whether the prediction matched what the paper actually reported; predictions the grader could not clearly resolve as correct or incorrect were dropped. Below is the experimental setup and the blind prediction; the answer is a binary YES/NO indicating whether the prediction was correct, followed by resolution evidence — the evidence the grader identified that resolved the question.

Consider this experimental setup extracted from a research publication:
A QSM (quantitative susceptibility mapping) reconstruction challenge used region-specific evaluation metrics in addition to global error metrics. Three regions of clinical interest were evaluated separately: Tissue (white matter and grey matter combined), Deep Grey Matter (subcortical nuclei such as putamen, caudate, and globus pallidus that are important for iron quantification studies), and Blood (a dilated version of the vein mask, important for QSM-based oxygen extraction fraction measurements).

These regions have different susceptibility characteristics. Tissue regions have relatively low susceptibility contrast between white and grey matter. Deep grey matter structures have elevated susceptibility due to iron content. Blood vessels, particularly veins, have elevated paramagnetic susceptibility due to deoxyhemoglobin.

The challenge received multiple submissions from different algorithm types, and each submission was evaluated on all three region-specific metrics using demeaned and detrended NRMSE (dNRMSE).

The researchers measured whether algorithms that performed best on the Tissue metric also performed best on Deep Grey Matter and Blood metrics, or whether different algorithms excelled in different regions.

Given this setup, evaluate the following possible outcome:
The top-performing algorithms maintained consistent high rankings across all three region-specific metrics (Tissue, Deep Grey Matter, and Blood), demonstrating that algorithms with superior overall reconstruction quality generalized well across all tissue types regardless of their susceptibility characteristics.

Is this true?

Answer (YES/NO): YES